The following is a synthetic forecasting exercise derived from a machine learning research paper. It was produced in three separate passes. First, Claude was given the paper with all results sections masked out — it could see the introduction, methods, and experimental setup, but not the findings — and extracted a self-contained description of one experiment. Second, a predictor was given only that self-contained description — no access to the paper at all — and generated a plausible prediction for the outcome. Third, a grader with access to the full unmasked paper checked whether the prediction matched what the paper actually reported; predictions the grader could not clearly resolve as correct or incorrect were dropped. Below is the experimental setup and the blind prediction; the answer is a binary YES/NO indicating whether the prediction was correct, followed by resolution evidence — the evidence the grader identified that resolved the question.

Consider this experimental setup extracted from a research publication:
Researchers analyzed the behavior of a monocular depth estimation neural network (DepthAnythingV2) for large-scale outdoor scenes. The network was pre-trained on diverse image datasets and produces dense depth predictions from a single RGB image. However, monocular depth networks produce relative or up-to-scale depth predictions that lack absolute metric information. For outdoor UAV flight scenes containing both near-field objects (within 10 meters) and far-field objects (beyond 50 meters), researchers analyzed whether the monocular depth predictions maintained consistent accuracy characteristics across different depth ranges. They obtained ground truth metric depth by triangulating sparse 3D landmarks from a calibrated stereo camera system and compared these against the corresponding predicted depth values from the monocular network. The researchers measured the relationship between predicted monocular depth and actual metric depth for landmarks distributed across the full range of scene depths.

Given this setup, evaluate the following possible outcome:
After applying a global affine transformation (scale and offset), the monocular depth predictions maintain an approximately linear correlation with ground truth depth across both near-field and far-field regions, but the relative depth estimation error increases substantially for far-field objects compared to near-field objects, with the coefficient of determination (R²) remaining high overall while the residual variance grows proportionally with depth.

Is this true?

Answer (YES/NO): NO